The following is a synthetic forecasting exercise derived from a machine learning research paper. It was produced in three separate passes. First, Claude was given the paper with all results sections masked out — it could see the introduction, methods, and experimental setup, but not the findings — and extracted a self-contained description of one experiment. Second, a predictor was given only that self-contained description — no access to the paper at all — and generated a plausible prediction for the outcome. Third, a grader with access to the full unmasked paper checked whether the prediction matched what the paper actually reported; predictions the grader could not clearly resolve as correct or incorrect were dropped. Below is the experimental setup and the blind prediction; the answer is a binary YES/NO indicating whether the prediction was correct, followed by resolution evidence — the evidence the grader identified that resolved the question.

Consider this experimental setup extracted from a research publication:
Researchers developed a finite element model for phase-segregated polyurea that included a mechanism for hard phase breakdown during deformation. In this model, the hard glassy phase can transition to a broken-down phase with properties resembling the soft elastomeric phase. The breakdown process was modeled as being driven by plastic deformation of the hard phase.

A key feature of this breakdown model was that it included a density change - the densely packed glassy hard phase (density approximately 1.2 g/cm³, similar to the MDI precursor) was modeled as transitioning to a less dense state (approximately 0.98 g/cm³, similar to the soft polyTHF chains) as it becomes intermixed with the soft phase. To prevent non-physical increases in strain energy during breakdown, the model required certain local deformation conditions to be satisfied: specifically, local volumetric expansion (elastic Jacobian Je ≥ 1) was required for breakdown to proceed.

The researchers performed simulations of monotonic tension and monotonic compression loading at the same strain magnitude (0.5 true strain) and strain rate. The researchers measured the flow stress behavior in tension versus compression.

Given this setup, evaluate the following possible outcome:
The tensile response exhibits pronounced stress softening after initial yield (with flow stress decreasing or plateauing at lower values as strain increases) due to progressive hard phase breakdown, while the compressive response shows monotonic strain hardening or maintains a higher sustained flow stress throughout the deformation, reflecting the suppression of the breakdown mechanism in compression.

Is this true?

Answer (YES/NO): NO